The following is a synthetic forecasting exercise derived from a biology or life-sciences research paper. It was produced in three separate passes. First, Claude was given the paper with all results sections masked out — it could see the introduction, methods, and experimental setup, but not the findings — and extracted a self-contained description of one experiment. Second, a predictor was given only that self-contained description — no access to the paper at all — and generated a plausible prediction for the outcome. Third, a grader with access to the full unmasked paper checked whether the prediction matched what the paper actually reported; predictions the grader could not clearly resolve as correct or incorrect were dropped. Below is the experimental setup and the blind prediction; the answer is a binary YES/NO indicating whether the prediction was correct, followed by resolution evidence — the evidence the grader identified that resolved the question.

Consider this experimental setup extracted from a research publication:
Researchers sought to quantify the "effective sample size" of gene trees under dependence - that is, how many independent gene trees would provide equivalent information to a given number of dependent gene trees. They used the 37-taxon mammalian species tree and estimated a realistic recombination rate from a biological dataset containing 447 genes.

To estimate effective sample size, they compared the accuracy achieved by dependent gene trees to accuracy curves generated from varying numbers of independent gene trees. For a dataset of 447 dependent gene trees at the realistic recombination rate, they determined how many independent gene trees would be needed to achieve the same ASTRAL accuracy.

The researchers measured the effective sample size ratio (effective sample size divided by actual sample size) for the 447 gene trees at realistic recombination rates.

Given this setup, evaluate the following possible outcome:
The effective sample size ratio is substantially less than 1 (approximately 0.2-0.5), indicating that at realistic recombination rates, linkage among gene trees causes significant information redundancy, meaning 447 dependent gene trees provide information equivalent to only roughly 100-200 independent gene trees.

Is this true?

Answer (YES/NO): YES